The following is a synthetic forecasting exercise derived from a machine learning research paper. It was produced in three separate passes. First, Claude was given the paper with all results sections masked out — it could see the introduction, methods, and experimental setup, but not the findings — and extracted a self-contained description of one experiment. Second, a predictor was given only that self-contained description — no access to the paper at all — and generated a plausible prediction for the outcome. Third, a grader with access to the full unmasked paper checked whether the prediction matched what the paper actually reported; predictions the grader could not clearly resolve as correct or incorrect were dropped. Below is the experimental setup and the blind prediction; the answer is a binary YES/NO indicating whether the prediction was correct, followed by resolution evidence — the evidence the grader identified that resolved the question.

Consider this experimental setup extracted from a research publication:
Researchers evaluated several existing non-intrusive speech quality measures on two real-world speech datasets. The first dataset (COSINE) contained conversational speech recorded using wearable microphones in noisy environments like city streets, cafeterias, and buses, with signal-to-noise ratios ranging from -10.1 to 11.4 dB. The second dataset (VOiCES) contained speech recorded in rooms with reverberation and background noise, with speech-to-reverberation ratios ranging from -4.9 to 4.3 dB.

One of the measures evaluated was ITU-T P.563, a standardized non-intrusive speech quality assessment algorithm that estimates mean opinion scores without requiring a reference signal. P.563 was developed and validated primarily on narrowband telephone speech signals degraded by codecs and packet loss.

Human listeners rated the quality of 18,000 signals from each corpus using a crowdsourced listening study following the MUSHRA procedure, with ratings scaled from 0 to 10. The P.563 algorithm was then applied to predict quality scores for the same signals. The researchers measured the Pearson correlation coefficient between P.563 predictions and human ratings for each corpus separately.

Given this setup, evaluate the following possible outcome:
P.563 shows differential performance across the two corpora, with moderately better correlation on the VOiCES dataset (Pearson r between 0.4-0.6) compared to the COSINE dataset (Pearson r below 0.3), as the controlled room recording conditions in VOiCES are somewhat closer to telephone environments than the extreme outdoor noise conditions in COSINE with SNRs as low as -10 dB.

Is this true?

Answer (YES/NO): NO